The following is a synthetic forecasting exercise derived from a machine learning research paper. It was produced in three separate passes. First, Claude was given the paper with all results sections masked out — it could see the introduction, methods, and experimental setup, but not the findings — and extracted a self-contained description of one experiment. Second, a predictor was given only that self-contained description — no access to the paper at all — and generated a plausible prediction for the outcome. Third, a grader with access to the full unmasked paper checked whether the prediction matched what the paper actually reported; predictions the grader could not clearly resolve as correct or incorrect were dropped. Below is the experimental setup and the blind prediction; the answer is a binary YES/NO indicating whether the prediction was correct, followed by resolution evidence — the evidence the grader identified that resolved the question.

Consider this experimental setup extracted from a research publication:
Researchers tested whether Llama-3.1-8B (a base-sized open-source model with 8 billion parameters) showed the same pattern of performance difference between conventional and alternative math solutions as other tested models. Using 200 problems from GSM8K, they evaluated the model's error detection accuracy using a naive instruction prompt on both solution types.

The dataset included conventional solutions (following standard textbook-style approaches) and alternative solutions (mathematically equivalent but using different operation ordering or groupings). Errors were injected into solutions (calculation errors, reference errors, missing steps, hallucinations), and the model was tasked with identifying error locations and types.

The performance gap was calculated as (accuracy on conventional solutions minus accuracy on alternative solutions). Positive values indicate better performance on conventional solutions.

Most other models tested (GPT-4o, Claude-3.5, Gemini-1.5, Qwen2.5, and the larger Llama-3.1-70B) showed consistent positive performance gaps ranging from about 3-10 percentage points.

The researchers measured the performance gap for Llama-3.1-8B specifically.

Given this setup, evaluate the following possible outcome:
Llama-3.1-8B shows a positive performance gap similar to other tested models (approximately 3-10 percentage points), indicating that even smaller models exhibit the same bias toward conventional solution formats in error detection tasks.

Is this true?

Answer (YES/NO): NO